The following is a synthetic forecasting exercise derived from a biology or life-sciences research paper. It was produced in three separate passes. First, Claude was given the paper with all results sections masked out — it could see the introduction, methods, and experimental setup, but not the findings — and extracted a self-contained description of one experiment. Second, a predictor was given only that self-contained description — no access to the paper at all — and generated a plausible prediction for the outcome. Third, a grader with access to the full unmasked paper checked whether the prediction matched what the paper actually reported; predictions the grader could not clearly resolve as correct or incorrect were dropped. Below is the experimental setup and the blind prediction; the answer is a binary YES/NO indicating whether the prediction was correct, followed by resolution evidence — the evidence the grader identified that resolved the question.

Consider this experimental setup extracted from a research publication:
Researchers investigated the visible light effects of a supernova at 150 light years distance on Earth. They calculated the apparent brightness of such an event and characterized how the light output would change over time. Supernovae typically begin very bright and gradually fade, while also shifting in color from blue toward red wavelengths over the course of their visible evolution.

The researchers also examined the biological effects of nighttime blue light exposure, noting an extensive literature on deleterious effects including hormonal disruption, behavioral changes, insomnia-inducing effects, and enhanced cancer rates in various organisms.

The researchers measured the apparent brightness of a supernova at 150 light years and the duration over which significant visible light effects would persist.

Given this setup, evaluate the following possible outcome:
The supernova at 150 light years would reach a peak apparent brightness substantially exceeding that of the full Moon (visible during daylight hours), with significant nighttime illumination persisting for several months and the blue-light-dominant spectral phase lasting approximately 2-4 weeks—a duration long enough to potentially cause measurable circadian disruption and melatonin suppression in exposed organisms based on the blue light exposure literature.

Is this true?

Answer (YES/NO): NO